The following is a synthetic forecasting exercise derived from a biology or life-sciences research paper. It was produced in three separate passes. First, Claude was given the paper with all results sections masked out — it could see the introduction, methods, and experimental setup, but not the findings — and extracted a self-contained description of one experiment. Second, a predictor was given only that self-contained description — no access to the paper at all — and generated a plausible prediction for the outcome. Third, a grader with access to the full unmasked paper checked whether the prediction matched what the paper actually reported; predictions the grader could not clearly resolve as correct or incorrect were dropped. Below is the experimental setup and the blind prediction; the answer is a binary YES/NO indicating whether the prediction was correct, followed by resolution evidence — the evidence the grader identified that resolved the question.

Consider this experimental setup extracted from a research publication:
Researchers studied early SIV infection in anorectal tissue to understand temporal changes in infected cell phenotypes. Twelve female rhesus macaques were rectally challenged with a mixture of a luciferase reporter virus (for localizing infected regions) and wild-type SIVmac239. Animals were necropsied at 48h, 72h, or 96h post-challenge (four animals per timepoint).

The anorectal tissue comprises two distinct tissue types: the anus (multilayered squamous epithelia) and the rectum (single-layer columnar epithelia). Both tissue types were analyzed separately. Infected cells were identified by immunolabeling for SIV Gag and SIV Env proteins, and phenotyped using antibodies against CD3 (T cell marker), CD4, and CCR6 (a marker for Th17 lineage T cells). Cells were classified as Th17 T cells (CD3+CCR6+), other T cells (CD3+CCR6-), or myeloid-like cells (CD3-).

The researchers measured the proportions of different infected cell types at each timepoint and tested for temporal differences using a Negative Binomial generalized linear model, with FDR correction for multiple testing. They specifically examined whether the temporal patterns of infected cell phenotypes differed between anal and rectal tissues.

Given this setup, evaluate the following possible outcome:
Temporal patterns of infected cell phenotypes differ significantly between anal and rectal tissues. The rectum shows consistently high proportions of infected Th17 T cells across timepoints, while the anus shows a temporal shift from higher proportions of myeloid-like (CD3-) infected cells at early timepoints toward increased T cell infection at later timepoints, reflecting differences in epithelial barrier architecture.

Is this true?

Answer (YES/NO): NO